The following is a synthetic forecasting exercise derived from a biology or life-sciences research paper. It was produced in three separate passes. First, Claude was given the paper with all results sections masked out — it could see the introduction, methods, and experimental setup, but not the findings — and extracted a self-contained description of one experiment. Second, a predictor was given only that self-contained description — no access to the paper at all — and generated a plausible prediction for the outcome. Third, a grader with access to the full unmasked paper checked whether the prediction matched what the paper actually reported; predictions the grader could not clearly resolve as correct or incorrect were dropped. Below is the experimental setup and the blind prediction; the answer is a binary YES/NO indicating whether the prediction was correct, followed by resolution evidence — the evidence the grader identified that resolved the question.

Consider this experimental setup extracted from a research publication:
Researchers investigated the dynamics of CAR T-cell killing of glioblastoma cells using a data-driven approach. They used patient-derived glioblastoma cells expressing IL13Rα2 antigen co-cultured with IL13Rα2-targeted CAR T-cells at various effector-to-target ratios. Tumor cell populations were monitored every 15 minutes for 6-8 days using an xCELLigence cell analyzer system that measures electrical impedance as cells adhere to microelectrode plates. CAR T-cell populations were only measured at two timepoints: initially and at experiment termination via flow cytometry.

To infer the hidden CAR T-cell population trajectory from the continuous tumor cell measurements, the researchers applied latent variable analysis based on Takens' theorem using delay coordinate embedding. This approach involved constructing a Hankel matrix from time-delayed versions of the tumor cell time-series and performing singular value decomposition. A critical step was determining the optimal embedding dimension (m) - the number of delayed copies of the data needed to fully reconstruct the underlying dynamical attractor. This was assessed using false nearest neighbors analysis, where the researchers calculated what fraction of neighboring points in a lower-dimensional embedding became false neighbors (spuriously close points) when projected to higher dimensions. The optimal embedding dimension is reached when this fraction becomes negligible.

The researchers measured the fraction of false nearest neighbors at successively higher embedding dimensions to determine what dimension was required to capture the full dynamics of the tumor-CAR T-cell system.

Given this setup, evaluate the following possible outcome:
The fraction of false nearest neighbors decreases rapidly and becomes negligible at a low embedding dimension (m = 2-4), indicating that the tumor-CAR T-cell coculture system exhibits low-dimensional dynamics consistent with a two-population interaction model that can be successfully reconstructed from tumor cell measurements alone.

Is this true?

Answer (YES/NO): YES